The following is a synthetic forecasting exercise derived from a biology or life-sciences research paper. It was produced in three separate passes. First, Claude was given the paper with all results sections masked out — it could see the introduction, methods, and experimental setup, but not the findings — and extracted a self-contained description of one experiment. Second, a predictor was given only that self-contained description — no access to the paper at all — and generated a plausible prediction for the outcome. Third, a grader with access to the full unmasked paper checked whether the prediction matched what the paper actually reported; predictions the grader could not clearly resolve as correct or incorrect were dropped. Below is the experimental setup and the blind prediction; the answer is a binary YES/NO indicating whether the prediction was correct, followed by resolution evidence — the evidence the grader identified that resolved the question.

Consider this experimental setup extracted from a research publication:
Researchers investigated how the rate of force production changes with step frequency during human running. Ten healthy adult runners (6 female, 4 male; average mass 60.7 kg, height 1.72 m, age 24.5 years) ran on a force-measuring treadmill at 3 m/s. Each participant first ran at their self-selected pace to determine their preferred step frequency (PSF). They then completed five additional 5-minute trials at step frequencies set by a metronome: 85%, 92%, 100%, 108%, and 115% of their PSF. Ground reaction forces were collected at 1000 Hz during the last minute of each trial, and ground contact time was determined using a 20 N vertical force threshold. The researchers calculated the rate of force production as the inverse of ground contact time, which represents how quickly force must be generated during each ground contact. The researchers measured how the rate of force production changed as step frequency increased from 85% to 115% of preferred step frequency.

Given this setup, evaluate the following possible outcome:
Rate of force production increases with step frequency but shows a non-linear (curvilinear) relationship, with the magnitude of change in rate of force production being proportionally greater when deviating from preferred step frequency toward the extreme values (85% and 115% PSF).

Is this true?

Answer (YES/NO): NO